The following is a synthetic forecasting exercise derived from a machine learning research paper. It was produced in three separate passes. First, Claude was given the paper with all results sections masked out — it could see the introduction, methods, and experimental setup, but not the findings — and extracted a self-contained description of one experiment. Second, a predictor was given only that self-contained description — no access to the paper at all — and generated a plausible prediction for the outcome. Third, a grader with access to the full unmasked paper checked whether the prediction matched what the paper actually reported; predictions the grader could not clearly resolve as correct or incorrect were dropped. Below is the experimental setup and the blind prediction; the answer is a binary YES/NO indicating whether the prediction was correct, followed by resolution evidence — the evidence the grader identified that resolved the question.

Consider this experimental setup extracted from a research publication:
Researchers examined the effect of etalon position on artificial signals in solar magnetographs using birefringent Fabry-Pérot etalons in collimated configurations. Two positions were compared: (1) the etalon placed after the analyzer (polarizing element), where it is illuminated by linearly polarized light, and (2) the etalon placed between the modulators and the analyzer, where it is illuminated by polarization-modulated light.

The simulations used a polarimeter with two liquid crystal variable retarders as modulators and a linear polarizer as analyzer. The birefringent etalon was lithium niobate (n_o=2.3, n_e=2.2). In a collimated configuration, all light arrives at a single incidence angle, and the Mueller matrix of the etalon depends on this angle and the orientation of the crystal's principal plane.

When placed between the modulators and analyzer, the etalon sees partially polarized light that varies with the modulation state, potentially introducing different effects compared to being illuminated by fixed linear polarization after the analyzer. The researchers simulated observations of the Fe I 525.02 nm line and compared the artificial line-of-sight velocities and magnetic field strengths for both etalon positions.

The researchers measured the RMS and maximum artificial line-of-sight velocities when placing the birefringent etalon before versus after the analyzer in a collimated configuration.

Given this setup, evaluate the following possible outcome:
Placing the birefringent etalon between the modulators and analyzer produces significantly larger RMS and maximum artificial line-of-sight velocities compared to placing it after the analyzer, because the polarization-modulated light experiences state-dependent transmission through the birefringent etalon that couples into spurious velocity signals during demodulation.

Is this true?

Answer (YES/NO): NO